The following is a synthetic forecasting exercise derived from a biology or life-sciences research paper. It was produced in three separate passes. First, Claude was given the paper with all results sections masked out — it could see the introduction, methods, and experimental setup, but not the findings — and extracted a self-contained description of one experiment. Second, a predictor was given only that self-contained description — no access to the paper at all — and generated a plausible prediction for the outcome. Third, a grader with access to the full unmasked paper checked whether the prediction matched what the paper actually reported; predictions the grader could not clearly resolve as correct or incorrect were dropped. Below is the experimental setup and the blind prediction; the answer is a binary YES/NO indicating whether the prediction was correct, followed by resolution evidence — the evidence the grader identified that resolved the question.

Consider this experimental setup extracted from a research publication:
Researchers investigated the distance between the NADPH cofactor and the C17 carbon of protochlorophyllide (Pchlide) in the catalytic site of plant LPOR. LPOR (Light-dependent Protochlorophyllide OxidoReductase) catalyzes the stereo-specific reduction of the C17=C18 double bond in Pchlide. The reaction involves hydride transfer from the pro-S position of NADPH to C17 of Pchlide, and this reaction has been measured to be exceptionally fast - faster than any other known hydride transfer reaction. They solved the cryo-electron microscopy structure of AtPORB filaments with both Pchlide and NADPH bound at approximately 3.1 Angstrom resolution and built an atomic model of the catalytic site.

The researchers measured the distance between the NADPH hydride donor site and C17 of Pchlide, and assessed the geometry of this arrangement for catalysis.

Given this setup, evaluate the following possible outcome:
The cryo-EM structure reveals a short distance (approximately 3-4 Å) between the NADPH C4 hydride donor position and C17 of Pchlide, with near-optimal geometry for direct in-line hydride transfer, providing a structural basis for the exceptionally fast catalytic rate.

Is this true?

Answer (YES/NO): NO